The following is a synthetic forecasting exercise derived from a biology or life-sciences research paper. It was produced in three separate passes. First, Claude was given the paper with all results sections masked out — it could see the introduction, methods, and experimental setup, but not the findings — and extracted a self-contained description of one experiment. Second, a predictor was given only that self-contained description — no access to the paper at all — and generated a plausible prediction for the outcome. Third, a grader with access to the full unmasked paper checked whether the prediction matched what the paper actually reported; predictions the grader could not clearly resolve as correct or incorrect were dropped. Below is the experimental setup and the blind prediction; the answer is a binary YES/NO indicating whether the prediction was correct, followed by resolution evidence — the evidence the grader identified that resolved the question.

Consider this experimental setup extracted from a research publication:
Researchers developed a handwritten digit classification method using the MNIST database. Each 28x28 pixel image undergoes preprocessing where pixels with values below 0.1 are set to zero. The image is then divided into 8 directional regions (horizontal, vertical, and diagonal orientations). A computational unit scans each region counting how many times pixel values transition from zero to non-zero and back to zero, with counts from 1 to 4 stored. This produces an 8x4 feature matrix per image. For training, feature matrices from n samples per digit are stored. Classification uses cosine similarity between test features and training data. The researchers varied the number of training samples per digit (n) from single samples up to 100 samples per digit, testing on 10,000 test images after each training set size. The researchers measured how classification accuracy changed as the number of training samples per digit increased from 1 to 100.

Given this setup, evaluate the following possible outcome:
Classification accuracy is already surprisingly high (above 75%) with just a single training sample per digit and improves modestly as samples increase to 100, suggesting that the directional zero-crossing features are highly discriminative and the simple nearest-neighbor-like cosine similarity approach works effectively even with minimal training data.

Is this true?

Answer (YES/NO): NO